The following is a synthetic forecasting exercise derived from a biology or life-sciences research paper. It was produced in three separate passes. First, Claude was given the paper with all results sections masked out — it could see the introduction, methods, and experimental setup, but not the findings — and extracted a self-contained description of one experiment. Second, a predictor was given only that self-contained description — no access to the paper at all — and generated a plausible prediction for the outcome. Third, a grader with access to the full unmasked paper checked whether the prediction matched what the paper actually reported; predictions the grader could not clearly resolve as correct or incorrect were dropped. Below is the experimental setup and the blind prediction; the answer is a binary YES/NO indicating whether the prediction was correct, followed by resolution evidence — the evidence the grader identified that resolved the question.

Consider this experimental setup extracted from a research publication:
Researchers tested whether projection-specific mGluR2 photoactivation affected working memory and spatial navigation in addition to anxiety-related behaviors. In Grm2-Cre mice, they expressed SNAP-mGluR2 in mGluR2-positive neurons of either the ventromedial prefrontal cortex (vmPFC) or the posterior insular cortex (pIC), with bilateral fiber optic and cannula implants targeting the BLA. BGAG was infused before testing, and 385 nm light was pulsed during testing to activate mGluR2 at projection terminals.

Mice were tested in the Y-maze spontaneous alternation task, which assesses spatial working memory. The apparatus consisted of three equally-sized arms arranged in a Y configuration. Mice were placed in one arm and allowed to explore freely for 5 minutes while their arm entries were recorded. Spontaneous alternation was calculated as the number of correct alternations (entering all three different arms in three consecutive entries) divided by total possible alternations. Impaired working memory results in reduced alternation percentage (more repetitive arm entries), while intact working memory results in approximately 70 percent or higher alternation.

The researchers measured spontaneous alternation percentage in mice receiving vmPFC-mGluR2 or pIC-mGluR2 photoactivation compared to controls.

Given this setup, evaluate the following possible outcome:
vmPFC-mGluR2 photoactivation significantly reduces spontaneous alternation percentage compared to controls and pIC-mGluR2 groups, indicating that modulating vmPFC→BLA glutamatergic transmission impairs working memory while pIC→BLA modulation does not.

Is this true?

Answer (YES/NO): YES